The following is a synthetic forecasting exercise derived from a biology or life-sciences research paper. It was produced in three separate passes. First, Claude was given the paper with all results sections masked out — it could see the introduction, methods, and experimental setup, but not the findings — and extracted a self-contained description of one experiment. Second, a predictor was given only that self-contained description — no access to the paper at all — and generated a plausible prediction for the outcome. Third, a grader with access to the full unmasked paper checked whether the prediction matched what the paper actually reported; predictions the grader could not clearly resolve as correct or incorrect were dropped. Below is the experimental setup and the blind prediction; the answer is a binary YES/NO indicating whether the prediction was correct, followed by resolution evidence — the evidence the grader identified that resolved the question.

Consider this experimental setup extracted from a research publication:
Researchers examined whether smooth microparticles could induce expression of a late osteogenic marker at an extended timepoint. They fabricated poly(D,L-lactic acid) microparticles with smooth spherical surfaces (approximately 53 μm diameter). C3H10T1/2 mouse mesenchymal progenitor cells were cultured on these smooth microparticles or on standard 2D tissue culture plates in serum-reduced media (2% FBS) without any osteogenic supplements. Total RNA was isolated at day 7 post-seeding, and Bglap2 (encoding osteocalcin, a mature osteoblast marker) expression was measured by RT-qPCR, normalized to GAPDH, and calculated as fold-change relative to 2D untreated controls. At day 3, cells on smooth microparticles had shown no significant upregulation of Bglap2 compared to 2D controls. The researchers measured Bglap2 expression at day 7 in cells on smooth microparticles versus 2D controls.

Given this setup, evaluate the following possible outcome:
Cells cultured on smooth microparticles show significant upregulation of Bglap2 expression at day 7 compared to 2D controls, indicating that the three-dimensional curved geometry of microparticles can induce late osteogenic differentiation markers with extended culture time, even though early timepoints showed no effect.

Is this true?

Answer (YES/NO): YES